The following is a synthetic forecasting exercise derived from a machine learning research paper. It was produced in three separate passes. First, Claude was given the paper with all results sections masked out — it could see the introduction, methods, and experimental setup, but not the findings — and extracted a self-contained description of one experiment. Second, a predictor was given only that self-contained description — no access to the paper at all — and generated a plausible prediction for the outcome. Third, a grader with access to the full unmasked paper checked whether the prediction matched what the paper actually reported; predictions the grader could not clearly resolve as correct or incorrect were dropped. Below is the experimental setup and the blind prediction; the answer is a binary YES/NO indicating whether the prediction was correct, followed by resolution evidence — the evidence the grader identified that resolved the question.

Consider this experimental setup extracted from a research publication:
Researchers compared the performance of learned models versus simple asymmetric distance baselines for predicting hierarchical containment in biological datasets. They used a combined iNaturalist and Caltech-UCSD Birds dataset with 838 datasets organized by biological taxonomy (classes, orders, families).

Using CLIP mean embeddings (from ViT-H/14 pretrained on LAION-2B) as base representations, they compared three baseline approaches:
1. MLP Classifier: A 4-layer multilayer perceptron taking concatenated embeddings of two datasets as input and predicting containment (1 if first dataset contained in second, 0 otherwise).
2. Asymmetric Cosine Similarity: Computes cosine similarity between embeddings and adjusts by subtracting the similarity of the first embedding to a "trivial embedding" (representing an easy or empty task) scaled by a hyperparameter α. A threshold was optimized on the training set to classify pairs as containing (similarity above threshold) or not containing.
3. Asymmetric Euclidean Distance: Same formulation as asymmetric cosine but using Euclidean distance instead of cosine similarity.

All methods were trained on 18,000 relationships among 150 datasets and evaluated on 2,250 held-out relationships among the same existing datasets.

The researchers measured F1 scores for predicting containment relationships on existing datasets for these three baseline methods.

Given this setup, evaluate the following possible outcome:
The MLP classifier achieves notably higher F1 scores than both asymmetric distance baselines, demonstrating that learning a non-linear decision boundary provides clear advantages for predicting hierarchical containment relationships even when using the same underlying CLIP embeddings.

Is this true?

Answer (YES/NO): YES